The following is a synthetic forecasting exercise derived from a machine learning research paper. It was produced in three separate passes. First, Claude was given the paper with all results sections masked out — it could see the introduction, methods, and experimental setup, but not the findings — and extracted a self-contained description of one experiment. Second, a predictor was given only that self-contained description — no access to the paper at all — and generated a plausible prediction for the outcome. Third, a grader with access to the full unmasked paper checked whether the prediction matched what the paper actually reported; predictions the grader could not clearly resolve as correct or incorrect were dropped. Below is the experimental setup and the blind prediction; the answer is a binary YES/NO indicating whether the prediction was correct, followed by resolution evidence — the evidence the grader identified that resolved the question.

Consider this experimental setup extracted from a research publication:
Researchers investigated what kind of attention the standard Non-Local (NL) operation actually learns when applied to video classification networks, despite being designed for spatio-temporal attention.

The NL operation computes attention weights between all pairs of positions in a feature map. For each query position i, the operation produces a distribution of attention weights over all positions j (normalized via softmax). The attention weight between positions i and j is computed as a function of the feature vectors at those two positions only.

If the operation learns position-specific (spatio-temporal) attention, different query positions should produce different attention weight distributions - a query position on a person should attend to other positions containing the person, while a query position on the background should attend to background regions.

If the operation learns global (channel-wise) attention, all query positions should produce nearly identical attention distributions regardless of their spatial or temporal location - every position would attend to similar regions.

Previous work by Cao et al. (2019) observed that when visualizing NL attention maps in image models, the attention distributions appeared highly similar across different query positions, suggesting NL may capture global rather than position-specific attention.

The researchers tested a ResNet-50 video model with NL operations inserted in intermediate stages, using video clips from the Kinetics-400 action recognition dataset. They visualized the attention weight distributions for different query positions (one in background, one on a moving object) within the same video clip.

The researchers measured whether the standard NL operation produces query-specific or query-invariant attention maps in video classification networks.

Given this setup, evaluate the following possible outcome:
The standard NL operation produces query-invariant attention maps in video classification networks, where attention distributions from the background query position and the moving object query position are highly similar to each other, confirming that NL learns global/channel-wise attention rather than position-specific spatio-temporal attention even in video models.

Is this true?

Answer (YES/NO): YES